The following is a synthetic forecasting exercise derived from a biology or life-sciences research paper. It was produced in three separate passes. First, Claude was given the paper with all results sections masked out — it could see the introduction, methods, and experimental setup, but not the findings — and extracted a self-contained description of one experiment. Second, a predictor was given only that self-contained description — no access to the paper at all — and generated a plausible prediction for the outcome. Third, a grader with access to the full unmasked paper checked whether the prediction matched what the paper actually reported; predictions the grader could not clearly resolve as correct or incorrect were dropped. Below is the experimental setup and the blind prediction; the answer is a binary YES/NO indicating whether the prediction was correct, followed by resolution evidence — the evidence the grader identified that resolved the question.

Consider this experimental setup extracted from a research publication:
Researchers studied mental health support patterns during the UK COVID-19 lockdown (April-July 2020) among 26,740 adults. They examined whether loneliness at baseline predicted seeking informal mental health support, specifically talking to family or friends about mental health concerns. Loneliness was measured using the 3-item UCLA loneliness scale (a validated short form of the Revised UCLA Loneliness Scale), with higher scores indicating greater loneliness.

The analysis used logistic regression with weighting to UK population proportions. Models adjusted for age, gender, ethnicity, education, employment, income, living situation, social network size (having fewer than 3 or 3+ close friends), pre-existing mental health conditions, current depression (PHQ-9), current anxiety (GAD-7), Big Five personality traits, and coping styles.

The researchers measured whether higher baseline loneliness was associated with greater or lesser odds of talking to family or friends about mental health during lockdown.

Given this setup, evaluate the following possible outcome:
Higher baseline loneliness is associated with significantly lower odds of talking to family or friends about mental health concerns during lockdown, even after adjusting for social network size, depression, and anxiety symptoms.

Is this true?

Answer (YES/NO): NO